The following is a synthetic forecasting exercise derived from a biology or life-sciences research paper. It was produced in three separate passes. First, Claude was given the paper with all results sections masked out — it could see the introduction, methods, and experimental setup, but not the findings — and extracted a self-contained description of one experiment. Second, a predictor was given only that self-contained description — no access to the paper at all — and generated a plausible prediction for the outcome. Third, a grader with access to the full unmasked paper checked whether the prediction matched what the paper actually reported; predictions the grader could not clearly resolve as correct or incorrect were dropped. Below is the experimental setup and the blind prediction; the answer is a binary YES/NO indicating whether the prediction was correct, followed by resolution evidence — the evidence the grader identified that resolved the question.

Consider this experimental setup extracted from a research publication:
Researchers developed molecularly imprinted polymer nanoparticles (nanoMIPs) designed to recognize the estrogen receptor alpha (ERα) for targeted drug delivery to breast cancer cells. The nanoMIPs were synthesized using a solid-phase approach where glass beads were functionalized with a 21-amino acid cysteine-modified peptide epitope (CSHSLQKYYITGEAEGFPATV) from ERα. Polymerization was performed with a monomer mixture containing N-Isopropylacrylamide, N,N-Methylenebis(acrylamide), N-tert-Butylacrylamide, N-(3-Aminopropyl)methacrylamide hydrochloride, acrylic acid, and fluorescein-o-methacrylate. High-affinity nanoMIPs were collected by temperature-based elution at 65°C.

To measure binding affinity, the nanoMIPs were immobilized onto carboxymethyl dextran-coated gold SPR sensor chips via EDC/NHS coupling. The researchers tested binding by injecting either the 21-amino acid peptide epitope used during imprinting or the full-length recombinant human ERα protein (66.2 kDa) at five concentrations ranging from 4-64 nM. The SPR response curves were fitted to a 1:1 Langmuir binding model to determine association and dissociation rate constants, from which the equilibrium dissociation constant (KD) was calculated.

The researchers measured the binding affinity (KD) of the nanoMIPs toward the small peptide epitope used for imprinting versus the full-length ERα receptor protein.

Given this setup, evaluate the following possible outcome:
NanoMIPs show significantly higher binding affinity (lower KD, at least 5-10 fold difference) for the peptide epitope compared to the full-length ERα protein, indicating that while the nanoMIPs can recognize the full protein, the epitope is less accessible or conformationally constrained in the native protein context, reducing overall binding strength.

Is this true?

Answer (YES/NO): NO